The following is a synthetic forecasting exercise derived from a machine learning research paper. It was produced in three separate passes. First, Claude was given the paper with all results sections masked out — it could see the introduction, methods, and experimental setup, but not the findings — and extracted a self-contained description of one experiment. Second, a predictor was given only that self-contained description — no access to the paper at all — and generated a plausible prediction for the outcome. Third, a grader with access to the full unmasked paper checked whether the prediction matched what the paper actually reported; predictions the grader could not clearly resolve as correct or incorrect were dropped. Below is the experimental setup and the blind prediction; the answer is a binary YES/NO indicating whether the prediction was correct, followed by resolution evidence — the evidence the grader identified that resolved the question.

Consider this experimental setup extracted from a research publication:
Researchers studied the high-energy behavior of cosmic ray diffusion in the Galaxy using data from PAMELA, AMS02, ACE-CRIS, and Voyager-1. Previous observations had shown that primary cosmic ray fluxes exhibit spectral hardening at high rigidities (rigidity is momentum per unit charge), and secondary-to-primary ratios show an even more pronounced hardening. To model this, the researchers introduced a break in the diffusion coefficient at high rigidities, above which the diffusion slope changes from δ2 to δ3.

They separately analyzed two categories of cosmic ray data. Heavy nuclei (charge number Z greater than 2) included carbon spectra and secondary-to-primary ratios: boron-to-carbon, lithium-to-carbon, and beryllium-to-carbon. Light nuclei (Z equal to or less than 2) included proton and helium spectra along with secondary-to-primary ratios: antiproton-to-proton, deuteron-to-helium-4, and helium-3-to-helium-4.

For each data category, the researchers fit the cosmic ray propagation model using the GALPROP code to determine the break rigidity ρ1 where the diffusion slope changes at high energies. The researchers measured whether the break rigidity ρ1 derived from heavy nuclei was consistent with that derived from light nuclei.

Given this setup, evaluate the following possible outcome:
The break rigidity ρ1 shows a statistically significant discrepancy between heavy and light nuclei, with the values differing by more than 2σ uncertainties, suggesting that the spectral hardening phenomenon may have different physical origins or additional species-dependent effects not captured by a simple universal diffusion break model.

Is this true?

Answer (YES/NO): NO